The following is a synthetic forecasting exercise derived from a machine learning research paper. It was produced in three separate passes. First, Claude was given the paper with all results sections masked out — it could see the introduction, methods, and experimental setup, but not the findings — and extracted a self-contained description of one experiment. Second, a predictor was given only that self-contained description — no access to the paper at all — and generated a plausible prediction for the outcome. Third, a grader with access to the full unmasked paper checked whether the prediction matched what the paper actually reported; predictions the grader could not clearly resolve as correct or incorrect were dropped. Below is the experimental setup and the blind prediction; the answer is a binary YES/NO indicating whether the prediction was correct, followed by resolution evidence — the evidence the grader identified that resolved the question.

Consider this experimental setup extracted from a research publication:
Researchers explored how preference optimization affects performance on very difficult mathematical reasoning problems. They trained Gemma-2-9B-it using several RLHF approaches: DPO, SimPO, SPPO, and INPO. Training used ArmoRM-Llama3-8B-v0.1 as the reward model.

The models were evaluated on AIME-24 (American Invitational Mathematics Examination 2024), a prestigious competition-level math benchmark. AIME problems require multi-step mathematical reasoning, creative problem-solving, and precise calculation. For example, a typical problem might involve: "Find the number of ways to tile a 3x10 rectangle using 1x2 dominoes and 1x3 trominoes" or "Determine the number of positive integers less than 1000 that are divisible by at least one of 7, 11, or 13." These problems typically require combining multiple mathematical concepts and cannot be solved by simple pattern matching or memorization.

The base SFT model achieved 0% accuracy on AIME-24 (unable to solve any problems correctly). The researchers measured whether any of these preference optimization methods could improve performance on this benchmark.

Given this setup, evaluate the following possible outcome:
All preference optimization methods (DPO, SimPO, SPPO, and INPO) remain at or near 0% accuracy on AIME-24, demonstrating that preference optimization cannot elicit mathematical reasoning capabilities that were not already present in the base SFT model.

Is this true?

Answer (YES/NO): YES